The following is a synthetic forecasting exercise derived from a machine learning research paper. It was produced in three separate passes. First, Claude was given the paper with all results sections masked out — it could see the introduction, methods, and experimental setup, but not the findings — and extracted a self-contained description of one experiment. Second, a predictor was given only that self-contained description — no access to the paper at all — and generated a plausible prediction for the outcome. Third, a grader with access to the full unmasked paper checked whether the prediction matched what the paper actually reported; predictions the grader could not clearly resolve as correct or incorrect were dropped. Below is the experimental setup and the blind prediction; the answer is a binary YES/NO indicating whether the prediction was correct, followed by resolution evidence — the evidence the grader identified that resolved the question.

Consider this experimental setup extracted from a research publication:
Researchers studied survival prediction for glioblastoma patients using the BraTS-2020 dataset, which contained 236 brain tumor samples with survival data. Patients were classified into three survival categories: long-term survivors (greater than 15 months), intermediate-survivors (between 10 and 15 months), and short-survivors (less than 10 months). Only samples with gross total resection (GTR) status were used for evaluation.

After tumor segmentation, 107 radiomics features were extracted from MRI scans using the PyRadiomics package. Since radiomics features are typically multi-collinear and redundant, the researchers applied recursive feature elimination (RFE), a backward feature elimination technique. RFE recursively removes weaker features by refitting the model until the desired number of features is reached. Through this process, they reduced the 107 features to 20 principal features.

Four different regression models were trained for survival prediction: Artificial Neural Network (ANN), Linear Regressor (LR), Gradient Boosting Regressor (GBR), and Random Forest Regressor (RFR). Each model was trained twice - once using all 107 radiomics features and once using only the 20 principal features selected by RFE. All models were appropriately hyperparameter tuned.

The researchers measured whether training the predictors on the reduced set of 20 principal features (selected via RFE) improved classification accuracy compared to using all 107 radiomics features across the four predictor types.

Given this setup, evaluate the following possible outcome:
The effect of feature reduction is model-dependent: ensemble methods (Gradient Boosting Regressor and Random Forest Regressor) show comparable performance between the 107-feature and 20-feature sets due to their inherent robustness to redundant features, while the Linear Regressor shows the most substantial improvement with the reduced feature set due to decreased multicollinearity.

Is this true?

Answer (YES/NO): NO